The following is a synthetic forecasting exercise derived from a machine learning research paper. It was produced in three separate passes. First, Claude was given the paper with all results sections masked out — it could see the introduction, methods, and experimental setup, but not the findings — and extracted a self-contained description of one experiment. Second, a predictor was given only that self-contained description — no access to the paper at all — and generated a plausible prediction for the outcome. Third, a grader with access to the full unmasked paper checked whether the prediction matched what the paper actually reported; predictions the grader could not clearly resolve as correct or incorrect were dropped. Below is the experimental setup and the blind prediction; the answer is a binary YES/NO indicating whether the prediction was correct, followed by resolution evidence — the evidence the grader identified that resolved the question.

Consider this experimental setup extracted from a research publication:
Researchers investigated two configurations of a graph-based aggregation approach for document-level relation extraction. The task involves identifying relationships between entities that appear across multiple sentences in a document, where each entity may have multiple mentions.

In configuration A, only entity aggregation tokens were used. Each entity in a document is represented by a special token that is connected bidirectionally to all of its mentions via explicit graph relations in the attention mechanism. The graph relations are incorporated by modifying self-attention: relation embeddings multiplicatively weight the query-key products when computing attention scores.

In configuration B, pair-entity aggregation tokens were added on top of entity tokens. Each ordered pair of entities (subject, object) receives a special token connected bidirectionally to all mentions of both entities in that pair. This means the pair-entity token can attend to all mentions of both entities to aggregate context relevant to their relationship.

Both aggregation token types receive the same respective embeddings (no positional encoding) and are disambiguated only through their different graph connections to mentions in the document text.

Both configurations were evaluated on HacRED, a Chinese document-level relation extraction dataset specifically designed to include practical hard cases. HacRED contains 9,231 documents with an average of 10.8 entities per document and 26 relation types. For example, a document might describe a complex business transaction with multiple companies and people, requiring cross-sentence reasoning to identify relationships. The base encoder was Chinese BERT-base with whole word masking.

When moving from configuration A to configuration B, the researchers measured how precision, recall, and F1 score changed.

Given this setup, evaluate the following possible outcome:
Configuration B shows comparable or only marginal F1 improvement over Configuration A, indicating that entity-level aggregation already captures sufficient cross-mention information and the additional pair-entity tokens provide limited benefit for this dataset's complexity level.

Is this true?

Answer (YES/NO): NO